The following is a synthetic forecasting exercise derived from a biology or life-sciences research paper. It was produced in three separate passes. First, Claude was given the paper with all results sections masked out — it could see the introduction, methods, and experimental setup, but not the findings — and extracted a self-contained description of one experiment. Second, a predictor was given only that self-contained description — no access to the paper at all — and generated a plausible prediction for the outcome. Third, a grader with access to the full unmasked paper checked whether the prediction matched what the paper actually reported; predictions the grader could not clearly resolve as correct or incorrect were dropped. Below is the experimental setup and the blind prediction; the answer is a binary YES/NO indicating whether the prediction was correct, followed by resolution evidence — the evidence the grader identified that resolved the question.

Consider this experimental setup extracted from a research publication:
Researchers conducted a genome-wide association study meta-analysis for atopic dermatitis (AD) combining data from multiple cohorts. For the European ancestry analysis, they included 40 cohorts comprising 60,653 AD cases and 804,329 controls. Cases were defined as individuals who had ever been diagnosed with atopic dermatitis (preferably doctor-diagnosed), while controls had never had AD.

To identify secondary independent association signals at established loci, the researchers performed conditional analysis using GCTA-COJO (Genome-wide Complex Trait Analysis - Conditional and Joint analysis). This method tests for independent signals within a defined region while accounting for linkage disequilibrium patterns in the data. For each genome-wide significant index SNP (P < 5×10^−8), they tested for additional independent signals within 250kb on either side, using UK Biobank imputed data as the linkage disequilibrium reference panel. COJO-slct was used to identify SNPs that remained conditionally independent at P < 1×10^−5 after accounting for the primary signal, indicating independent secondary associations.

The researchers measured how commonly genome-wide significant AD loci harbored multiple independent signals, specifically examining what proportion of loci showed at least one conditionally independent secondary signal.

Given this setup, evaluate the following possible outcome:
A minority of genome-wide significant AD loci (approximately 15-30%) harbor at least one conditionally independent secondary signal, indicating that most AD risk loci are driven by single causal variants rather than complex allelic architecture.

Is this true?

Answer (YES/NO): YES